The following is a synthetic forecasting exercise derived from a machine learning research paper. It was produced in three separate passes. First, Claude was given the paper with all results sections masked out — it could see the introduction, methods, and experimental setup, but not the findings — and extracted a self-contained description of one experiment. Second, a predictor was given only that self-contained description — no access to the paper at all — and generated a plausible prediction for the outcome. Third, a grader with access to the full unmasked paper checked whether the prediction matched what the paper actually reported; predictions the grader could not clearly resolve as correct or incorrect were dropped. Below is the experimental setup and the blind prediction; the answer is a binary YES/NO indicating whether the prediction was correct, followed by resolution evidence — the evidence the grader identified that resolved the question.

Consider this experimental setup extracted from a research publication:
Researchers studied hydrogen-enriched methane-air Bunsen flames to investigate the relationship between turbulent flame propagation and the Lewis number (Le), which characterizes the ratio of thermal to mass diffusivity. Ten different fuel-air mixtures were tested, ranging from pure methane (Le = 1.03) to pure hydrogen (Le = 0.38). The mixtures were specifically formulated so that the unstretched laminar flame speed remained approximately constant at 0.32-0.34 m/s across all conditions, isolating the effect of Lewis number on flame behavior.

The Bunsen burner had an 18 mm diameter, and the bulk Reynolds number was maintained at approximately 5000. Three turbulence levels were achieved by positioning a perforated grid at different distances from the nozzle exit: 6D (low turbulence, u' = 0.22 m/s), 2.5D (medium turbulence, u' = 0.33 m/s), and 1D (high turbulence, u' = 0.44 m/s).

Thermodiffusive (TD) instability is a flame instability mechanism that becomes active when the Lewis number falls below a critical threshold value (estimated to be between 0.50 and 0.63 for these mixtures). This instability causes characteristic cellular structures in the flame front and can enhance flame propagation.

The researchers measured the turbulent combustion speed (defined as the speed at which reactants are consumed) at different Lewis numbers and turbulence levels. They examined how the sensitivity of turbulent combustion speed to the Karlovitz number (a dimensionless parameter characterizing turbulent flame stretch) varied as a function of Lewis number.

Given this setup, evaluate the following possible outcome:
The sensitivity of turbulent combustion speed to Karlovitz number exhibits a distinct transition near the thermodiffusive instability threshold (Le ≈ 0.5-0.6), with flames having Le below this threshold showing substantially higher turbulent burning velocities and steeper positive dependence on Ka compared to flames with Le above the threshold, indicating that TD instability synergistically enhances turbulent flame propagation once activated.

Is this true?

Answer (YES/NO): YES